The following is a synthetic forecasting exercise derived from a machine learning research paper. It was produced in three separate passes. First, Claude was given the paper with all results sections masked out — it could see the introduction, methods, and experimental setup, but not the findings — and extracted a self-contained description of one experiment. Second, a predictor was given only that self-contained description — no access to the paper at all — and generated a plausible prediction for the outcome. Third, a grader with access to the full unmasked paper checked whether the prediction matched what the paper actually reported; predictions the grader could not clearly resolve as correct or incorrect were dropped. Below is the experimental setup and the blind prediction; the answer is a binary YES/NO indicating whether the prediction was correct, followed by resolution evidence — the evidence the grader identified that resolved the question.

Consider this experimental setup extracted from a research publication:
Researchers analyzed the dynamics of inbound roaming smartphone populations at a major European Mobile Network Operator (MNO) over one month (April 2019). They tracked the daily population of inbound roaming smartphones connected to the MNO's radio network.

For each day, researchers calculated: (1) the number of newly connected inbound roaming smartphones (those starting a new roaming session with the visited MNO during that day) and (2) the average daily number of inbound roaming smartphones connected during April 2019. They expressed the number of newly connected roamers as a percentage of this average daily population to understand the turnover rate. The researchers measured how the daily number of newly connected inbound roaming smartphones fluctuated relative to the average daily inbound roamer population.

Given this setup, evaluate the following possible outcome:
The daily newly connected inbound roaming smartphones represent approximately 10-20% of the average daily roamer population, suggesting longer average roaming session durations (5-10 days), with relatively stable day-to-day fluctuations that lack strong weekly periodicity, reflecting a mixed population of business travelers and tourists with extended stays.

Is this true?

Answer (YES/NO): NO